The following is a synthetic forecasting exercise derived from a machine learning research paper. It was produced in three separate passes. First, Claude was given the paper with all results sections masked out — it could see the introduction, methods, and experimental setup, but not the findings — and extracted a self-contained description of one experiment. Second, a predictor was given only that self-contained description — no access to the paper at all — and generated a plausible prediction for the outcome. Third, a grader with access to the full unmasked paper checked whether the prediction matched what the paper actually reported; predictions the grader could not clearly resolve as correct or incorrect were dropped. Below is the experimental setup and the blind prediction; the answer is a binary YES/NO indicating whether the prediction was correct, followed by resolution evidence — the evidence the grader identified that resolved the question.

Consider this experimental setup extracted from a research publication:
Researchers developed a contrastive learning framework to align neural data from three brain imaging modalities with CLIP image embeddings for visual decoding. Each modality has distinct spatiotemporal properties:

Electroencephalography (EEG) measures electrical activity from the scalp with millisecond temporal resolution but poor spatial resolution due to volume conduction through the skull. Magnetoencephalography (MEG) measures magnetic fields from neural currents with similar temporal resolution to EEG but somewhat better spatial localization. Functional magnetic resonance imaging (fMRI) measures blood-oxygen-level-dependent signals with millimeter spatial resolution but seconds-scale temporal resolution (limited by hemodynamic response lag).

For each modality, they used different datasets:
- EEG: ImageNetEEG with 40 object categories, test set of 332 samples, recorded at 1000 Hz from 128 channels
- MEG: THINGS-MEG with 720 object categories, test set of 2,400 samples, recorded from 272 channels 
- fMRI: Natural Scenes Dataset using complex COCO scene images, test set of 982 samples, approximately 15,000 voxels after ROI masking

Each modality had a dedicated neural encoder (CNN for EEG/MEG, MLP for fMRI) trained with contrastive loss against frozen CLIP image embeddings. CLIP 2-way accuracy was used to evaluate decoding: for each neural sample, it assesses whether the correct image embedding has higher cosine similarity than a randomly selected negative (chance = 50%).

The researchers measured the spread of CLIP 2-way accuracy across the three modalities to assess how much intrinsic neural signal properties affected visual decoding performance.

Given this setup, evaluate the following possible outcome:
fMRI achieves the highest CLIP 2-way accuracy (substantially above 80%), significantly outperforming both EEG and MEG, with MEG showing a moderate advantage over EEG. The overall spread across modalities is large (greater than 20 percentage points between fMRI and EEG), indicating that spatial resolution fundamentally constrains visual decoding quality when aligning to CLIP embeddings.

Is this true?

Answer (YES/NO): NO